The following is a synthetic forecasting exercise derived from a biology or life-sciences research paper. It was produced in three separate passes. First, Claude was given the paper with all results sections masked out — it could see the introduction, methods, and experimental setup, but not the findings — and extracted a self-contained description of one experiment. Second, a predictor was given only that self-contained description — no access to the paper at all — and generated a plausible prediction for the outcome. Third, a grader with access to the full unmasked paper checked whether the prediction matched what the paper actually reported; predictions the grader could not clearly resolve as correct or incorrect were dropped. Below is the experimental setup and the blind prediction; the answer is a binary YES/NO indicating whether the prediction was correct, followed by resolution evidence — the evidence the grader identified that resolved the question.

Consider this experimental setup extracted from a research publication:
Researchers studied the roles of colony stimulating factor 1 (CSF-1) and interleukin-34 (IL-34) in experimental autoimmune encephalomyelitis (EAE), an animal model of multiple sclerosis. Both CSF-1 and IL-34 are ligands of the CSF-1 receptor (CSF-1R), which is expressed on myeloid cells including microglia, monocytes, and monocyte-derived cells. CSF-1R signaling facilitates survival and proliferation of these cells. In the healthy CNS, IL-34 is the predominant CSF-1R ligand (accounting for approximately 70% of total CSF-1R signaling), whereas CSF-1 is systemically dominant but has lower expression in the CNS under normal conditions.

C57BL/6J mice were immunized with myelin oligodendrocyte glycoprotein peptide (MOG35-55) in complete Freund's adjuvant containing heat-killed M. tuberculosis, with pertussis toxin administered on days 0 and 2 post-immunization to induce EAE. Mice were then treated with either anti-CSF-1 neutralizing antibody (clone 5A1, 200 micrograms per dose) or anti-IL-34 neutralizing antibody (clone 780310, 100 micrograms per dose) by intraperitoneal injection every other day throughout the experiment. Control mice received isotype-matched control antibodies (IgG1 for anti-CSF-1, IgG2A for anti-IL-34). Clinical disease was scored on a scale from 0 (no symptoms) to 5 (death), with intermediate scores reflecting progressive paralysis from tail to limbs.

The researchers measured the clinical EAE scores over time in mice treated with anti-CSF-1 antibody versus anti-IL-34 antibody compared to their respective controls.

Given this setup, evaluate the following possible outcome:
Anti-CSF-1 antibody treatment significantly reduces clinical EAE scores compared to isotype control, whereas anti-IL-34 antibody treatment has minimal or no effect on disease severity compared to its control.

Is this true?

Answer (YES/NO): YES